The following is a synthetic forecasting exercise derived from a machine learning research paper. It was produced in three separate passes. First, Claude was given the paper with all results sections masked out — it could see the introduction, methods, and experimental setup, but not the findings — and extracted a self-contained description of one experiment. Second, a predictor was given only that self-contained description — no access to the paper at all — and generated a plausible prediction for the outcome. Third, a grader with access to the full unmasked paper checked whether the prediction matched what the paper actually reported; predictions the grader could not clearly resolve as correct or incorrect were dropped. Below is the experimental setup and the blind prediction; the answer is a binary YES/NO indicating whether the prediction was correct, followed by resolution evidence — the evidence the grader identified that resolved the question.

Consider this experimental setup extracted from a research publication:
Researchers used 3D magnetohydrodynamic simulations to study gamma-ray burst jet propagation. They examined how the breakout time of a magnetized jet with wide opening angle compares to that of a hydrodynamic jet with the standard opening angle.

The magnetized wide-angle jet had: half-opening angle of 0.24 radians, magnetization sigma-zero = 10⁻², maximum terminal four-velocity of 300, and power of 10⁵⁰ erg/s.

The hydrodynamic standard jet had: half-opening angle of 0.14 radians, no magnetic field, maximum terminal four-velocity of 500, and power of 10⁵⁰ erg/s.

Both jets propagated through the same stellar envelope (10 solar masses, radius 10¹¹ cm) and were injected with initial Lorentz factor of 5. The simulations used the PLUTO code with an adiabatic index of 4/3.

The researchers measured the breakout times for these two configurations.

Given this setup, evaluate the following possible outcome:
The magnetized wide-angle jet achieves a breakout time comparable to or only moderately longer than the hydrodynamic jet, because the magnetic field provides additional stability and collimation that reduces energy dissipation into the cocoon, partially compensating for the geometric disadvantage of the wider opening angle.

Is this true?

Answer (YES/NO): YES